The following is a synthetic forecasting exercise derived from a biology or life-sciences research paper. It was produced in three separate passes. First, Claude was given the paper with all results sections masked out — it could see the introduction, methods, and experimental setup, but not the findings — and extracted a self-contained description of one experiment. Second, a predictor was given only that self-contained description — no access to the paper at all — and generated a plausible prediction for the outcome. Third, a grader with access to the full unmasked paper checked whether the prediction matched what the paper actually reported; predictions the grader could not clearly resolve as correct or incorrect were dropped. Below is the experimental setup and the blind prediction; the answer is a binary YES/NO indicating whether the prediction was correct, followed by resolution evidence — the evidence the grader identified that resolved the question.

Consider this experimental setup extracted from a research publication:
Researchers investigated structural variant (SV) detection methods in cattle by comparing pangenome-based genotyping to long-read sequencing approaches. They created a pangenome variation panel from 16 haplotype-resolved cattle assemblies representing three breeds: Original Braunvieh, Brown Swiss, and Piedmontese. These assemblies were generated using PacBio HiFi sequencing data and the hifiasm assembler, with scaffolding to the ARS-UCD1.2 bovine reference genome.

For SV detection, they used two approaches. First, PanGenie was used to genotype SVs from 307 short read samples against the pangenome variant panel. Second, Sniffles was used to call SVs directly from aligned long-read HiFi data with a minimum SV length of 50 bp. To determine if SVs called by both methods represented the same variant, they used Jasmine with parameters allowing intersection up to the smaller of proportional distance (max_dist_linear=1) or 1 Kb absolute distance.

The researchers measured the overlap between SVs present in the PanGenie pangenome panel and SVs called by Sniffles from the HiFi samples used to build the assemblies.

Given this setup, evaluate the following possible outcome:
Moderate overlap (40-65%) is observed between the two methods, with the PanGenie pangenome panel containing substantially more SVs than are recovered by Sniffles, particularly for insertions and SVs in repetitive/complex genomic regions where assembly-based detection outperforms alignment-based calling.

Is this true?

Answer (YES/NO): NO